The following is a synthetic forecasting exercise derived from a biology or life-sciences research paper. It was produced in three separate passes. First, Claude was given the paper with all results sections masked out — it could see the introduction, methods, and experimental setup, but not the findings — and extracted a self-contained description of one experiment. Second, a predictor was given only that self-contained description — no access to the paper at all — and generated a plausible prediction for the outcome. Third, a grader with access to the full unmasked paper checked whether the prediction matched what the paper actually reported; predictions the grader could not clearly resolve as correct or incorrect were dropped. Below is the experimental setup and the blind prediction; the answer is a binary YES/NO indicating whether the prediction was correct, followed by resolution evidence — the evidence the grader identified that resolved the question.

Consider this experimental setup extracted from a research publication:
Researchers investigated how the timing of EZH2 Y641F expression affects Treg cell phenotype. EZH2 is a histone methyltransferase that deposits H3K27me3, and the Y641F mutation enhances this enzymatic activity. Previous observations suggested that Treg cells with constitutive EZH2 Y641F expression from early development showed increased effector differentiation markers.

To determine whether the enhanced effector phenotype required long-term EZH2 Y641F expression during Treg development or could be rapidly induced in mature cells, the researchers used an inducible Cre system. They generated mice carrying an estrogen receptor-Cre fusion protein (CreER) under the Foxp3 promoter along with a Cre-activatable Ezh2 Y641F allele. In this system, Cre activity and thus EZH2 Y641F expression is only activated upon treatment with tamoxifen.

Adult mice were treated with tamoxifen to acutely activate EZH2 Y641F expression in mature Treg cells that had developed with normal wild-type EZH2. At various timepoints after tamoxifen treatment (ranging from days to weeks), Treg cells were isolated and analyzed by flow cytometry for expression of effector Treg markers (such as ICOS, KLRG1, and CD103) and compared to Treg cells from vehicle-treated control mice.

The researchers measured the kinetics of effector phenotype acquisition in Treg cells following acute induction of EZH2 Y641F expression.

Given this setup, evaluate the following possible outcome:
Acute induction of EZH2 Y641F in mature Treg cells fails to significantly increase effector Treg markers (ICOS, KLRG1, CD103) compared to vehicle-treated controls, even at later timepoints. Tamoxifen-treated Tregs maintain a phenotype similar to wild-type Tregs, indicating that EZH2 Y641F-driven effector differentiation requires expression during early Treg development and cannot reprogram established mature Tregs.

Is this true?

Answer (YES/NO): NO